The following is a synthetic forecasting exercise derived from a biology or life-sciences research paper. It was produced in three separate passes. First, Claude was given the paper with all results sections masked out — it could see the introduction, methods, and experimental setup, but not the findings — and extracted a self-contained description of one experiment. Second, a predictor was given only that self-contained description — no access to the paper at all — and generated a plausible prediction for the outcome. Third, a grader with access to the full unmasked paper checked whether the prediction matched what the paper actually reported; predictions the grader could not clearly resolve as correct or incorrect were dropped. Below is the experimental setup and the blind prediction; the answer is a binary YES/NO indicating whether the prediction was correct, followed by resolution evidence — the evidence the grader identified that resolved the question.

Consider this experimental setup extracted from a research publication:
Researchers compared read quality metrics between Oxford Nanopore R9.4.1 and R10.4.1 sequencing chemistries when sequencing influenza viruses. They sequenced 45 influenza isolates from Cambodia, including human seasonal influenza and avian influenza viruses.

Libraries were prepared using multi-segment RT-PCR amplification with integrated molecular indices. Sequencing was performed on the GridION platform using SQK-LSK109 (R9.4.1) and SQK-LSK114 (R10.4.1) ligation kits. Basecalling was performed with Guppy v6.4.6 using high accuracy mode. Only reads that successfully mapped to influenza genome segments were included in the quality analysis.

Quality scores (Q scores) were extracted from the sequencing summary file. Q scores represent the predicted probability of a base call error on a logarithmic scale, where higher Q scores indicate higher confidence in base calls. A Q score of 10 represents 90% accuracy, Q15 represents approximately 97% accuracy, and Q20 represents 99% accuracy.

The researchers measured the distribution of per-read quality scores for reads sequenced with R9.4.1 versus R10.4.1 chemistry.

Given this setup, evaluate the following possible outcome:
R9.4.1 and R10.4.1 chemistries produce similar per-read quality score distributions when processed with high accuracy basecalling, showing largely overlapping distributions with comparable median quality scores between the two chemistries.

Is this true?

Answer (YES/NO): NO